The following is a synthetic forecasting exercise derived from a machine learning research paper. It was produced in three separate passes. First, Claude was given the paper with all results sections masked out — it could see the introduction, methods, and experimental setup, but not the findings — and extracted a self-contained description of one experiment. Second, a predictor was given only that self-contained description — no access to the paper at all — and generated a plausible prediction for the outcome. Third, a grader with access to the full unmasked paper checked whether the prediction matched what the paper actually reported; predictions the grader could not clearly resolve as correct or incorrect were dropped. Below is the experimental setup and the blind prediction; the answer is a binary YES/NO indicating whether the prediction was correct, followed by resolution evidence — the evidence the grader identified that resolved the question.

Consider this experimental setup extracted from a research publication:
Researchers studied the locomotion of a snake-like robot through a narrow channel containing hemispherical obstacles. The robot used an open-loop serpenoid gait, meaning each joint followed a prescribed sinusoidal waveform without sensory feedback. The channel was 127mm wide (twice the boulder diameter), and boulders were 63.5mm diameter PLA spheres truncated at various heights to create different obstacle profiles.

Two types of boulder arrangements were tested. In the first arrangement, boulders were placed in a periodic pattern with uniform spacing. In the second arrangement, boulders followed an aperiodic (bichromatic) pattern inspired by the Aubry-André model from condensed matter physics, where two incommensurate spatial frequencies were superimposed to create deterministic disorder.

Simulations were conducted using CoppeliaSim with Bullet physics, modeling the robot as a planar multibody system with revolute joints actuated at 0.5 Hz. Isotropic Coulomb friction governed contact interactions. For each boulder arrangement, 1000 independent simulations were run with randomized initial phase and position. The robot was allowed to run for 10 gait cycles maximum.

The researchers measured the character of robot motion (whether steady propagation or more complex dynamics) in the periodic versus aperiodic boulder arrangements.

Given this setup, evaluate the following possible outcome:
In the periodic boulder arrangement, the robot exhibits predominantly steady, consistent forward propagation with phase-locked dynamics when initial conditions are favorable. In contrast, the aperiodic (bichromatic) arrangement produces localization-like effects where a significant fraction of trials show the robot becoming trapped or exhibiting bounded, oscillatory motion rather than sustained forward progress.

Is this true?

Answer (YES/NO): YES